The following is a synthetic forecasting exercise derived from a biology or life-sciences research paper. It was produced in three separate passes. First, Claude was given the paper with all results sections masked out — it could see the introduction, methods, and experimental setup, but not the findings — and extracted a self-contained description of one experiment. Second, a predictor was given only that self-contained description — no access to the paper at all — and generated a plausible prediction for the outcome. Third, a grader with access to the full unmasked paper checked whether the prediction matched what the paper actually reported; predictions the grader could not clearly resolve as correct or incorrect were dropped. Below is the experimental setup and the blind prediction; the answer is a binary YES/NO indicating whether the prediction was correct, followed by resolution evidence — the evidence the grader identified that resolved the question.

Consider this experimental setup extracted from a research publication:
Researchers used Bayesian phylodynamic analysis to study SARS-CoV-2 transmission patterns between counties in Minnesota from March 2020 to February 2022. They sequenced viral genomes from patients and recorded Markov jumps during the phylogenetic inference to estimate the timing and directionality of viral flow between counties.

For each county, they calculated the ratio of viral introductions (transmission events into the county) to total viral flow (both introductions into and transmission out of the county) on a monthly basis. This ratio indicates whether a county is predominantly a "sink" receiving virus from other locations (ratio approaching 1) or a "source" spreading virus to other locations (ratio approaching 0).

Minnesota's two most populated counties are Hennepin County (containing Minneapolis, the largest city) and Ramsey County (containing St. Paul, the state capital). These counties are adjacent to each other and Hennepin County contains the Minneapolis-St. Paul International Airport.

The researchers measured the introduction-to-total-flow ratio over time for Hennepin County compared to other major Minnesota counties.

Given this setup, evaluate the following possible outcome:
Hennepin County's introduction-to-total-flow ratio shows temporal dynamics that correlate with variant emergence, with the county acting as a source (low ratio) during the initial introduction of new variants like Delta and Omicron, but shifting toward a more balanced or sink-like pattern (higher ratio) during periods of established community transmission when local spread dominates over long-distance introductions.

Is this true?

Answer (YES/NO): NO